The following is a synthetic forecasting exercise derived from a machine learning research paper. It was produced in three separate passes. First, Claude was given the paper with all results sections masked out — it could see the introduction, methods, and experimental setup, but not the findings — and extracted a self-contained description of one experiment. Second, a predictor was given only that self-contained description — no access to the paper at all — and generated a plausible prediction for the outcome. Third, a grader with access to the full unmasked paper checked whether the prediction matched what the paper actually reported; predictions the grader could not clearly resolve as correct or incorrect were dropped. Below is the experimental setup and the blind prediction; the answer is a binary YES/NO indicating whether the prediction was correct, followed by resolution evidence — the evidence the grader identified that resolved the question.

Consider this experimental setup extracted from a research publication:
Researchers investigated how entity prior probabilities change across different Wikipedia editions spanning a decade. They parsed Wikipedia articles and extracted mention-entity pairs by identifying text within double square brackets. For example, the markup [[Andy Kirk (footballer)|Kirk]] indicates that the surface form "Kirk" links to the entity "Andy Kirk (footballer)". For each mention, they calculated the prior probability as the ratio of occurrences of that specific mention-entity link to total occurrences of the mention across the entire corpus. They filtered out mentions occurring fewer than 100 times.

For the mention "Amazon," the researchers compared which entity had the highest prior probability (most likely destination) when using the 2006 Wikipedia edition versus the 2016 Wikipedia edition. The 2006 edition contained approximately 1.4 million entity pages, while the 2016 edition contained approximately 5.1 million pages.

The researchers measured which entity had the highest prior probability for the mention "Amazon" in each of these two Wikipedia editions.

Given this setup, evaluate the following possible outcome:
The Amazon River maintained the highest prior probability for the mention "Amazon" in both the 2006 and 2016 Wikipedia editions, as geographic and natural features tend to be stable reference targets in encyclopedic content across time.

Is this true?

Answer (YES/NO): NO